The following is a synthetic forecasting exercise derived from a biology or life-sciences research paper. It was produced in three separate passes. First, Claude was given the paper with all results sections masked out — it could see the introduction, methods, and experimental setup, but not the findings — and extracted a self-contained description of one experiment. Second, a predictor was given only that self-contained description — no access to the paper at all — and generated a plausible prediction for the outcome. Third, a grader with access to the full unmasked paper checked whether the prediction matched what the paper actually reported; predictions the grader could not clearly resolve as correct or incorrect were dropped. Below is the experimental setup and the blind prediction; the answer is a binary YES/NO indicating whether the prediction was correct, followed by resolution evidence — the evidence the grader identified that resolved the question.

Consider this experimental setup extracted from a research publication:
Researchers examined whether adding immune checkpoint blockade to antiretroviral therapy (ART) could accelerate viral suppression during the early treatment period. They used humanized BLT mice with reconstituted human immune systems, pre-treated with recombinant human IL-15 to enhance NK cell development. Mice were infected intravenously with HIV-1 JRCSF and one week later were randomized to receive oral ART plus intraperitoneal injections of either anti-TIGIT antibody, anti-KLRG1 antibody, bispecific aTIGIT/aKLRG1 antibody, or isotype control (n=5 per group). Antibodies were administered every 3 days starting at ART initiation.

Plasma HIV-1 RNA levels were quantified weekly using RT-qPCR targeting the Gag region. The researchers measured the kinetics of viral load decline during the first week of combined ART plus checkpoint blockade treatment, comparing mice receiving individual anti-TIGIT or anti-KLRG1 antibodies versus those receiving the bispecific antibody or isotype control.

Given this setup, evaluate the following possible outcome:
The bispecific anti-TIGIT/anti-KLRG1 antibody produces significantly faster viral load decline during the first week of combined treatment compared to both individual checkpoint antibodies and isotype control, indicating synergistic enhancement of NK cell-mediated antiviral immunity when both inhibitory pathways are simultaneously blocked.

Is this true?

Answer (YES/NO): NO